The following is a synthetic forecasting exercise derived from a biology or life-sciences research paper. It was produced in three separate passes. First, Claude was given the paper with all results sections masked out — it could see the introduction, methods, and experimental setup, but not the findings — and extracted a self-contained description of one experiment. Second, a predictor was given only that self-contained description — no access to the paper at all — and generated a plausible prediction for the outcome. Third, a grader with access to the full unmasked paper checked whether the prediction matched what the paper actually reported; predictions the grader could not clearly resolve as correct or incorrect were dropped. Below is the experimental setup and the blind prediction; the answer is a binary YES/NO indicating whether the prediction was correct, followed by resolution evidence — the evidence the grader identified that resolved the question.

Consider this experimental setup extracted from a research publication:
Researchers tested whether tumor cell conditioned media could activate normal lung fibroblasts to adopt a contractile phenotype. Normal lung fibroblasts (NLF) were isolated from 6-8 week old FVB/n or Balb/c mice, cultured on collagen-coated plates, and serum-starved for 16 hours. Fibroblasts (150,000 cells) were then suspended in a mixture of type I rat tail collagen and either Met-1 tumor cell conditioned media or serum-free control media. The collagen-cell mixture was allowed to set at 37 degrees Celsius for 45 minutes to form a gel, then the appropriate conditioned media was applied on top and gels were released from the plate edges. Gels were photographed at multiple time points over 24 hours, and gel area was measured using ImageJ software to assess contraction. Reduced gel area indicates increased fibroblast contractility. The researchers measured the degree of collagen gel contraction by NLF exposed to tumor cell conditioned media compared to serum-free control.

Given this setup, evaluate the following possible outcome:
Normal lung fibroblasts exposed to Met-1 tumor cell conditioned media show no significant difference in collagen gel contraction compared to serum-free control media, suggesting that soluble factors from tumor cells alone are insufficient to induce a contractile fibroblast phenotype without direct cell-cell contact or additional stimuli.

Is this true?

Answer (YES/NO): NO